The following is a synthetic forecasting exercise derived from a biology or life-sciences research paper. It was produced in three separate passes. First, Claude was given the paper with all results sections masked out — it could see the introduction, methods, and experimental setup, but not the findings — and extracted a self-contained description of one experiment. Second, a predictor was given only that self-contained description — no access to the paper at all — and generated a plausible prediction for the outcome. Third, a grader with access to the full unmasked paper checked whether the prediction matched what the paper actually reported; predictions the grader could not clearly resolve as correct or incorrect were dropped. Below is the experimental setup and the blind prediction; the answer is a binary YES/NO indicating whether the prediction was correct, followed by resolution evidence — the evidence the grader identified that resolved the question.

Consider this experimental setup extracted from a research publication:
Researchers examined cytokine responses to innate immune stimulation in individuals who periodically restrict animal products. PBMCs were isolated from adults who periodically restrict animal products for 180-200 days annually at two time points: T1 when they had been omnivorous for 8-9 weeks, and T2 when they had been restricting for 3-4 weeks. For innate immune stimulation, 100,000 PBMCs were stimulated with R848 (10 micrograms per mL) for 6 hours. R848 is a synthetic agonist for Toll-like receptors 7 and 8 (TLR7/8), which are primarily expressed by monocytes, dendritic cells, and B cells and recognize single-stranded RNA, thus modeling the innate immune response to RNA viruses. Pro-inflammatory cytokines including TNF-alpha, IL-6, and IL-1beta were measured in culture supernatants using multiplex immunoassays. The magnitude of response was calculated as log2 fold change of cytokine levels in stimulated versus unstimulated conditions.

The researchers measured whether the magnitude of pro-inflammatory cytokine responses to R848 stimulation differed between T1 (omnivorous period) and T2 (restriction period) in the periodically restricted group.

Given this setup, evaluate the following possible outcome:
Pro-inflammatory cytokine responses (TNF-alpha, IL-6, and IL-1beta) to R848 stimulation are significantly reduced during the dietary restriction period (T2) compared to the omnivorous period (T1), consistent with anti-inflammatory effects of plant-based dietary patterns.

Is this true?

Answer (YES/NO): NO